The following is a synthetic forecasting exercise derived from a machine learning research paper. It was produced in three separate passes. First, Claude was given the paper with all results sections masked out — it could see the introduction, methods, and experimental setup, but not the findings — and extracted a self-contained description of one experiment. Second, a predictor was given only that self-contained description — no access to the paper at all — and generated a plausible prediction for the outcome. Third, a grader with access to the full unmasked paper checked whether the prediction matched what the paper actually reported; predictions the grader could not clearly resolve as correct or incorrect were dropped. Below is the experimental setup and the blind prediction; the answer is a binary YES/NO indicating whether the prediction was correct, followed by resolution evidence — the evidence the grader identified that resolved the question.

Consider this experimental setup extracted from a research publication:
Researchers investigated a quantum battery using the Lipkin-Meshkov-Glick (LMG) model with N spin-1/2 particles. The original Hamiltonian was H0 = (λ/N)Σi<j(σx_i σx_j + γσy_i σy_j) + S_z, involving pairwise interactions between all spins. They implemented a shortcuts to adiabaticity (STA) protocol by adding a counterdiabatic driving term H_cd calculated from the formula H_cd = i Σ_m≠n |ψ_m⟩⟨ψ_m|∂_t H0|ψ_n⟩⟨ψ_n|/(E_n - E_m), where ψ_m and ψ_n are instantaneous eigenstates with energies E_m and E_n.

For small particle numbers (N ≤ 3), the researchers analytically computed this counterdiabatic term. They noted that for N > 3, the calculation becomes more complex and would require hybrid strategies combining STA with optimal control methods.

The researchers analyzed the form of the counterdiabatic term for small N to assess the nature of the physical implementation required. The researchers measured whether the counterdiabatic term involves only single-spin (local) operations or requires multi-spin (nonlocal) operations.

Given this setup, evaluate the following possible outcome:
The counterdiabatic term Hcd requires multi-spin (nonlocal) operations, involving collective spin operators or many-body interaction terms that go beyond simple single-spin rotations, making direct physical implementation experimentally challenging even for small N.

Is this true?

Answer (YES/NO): YES